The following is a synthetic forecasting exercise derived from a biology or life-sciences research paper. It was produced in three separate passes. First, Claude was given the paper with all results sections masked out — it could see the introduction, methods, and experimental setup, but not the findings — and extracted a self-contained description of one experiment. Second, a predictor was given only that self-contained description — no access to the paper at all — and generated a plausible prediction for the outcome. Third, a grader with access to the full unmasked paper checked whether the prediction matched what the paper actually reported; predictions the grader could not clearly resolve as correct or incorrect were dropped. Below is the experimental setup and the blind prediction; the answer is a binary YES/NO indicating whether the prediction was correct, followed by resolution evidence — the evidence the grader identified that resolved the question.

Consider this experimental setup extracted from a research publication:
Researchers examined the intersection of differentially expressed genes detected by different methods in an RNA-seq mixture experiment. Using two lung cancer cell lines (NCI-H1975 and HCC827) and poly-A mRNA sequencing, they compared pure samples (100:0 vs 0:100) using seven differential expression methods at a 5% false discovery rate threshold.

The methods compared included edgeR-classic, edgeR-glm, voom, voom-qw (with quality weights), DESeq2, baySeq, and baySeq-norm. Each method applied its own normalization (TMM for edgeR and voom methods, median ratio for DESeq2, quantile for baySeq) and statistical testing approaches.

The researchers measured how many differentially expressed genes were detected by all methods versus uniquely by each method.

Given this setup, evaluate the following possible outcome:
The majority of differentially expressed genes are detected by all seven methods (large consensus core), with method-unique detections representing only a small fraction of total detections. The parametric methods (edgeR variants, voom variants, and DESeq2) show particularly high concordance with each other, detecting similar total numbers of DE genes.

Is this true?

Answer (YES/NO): YES